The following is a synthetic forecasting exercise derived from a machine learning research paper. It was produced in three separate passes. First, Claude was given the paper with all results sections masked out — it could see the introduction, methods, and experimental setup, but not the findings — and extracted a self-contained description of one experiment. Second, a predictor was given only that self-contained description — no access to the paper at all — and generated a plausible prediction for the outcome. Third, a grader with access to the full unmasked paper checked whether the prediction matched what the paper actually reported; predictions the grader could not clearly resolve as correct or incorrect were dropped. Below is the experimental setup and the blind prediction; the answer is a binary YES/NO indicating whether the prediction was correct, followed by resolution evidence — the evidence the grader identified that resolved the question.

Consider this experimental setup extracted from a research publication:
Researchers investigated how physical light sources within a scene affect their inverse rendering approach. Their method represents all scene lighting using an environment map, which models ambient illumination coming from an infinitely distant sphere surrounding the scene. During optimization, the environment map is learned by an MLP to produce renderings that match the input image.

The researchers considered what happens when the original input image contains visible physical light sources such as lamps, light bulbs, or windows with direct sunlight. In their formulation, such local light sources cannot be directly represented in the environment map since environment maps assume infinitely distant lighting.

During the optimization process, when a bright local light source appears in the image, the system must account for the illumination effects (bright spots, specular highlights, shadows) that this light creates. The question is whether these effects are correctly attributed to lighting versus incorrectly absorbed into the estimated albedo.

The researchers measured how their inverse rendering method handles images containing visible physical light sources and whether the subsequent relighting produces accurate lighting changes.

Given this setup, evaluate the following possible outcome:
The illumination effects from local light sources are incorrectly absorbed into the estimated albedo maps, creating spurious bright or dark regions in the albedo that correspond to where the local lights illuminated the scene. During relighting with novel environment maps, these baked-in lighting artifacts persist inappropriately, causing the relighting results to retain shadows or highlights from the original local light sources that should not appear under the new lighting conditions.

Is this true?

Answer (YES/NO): YES